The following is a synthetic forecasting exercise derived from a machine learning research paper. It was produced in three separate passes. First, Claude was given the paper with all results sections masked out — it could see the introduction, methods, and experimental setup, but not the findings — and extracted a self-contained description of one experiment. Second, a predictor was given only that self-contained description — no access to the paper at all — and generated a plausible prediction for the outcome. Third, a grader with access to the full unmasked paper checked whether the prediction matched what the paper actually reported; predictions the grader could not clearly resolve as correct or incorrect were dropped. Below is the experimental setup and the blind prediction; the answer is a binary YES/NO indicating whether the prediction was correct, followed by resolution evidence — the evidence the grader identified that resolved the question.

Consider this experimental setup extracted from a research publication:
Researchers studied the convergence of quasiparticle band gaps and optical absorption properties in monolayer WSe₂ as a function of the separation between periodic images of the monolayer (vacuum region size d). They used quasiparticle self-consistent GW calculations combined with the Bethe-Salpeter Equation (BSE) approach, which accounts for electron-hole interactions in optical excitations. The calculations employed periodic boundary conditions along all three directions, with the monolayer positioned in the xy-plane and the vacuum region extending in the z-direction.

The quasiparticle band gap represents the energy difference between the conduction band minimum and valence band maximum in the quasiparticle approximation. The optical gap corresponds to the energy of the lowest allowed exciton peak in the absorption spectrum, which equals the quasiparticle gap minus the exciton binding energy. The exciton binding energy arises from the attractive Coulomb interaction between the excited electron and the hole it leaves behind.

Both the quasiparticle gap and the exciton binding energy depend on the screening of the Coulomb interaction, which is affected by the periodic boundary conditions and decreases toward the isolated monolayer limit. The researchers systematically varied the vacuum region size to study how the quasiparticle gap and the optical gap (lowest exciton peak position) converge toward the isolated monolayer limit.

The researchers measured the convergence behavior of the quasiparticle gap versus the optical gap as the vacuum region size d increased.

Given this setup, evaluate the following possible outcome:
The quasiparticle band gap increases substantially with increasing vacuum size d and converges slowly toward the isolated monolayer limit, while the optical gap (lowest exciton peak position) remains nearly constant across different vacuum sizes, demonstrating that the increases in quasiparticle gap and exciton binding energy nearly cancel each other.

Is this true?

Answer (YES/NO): YES